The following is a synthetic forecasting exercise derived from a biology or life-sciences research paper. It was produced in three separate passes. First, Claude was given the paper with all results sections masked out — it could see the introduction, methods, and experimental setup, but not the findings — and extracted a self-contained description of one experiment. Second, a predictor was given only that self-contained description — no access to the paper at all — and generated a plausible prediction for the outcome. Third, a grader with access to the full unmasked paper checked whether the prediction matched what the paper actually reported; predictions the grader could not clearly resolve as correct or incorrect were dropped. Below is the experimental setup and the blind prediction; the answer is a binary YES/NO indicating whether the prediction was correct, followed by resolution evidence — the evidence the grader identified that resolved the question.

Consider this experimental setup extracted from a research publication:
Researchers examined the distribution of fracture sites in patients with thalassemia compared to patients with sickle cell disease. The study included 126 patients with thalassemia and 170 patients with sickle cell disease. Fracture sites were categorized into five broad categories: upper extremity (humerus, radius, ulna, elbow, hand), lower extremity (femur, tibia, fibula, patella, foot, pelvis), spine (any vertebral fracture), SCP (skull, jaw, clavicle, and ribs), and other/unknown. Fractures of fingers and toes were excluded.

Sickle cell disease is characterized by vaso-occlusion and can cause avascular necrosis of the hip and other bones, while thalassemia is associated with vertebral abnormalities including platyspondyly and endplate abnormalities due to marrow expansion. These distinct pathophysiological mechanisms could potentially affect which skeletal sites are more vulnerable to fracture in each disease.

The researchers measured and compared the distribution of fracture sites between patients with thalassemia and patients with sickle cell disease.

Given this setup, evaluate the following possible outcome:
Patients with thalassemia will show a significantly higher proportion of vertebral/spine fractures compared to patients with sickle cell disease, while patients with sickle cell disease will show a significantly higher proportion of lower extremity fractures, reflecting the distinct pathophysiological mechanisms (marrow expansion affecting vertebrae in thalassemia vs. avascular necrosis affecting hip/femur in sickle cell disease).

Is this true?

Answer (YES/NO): NO